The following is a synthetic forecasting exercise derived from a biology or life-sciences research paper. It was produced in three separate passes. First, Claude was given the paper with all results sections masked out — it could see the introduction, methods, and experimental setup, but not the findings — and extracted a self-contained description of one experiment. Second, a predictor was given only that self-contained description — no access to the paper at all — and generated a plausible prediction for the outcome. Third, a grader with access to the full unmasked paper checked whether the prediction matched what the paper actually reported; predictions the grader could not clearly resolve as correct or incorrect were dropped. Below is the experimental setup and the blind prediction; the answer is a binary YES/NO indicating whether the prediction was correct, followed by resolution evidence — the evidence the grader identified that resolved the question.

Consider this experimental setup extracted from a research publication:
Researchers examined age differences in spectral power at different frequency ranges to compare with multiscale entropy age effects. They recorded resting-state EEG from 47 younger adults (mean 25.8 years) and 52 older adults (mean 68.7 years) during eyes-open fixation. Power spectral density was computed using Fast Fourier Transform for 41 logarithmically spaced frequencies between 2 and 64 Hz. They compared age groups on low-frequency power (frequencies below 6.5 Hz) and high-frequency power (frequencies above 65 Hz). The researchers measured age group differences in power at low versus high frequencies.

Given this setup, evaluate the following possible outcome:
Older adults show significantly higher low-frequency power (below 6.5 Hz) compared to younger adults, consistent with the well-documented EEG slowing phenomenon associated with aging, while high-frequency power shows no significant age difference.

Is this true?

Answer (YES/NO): NO